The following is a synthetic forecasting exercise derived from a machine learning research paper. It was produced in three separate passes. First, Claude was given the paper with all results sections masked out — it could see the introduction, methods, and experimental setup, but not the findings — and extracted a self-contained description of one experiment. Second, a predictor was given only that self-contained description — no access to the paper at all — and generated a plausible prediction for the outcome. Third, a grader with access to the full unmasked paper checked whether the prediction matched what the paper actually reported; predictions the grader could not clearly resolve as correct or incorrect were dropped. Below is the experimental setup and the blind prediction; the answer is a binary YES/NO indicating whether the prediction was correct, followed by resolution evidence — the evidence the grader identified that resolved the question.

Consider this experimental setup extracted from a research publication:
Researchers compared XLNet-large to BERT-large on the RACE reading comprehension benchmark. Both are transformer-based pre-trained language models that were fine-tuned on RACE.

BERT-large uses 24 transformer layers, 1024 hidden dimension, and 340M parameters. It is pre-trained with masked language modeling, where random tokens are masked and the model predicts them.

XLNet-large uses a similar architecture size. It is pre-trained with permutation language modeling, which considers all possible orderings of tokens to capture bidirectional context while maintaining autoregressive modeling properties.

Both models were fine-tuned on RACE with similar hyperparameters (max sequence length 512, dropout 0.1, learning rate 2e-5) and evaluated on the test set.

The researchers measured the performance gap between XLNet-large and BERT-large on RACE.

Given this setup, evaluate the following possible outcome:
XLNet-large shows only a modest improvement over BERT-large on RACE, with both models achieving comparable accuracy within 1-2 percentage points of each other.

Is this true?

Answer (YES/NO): NO